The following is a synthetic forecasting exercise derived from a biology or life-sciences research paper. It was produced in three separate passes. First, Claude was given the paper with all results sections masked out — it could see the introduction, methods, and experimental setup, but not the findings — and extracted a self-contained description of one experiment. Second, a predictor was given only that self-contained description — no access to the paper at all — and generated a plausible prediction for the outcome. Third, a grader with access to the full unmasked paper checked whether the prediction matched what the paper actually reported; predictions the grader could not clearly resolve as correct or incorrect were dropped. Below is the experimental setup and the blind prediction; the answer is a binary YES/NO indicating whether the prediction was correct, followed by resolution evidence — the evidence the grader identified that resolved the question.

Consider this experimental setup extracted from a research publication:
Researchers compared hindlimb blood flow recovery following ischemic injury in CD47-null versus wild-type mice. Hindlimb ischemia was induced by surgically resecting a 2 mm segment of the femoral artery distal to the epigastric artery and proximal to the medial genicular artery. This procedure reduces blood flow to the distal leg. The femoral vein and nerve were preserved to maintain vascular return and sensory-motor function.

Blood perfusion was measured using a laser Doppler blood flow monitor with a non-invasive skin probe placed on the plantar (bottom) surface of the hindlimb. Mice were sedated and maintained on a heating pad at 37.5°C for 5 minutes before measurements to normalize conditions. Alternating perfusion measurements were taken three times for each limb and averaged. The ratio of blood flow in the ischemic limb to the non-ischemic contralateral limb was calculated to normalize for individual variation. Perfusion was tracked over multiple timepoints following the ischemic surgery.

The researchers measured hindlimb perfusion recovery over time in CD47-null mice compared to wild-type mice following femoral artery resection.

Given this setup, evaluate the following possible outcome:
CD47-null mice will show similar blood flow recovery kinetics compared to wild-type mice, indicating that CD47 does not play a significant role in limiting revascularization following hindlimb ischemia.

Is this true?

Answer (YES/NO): NO